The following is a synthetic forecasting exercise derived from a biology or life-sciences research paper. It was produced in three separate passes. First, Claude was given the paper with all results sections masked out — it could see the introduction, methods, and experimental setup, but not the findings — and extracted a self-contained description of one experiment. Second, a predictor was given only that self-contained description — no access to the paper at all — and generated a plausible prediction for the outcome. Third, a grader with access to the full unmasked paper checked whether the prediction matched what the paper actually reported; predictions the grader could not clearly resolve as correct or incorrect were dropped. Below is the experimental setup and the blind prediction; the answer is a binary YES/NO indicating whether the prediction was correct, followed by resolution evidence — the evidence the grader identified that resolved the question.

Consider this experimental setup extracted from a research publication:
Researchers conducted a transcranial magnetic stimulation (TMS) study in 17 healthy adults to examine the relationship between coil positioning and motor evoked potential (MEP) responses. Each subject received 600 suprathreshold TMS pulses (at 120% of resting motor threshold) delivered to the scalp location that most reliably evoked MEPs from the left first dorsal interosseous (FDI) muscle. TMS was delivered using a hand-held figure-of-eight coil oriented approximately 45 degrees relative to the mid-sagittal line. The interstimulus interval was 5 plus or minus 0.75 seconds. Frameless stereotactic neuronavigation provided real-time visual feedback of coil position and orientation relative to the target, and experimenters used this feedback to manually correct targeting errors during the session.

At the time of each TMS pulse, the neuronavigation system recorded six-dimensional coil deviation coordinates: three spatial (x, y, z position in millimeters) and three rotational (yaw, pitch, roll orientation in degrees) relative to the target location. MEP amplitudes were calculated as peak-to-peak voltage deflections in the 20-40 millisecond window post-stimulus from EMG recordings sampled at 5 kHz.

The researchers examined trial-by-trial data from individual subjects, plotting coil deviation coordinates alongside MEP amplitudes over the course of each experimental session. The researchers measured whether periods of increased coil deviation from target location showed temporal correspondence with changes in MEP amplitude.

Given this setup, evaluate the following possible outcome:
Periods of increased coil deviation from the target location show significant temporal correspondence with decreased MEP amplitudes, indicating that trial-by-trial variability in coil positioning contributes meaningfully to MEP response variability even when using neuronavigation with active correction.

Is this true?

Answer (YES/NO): YES